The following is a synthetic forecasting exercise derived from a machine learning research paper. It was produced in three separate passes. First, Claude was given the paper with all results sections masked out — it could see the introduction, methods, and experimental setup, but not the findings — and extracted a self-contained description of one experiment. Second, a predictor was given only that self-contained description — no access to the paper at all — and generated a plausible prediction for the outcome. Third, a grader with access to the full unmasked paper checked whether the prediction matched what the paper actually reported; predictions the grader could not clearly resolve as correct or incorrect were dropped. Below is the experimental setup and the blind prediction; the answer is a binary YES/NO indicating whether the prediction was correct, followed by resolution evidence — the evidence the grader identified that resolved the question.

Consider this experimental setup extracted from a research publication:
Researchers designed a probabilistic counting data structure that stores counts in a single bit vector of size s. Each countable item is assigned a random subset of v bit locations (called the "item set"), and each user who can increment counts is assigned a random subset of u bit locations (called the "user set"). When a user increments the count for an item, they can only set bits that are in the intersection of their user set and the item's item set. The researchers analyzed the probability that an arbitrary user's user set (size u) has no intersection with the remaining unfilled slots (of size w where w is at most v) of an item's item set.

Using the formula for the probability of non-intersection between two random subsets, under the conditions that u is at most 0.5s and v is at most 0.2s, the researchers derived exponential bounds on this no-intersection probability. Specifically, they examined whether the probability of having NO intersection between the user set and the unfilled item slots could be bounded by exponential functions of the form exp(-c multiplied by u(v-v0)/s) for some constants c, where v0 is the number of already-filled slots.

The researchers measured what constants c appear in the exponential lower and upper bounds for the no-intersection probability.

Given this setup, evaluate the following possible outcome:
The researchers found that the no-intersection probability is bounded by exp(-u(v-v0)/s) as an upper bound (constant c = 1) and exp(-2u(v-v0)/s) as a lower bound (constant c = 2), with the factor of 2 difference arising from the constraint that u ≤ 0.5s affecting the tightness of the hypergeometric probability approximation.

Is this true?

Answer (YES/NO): YES